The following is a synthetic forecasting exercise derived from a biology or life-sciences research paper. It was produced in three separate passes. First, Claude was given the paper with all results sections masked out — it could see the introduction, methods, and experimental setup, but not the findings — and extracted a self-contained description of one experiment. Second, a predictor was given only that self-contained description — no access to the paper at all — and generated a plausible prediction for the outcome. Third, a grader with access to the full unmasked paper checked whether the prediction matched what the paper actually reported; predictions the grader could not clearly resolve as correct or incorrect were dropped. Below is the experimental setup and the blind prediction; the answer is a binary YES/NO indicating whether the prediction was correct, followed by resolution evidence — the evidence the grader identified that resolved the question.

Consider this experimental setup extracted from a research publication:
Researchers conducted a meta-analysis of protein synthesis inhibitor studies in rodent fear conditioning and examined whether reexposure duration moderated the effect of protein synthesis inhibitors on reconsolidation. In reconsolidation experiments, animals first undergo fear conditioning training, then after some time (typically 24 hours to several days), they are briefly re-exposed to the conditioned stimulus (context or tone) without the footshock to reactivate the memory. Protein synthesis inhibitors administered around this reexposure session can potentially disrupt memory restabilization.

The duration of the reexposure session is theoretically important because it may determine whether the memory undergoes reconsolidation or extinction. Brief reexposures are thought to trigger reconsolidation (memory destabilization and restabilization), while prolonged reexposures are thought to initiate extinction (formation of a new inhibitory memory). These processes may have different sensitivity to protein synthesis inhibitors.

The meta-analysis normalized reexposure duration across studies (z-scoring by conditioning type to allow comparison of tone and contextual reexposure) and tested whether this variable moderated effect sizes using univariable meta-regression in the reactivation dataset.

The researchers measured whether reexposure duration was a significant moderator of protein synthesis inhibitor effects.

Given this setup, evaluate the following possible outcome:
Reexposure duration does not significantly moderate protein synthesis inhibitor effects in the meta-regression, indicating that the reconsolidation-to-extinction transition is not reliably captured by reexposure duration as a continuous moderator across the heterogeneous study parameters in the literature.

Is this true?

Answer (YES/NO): NO